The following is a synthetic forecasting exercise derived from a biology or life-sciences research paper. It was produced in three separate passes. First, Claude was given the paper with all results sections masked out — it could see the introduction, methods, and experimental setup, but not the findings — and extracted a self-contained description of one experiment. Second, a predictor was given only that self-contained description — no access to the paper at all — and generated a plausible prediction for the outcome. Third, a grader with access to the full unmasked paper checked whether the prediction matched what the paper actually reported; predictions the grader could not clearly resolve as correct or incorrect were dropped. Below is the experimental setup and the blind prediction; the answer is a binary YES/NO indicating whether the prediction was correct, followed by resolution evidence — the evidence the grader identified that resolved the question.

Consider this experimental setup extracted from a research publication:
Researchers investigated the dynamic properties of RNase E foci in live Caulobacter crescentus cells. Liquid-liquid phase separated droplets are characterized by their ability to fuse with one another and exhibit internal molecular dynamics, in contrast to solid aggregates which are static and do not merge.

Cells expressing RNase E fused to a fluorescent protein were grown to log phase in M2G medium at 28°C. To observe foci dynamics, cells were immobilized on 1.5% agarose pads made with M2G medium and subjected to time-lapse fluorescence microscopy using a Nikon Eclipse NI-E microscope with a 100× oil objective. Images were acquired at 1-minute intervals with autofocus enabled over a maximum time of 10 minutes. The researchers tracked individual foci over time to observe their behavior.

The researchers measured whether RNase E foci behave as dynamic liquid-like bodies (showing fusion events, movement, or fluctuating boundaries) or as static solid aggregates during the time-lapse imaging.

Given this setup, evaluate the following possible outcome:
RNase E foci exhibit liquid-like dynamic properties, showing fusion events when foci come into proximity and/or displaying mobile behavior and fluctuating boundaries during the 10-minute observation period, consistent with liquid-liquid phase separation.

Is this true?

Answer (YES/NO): YES